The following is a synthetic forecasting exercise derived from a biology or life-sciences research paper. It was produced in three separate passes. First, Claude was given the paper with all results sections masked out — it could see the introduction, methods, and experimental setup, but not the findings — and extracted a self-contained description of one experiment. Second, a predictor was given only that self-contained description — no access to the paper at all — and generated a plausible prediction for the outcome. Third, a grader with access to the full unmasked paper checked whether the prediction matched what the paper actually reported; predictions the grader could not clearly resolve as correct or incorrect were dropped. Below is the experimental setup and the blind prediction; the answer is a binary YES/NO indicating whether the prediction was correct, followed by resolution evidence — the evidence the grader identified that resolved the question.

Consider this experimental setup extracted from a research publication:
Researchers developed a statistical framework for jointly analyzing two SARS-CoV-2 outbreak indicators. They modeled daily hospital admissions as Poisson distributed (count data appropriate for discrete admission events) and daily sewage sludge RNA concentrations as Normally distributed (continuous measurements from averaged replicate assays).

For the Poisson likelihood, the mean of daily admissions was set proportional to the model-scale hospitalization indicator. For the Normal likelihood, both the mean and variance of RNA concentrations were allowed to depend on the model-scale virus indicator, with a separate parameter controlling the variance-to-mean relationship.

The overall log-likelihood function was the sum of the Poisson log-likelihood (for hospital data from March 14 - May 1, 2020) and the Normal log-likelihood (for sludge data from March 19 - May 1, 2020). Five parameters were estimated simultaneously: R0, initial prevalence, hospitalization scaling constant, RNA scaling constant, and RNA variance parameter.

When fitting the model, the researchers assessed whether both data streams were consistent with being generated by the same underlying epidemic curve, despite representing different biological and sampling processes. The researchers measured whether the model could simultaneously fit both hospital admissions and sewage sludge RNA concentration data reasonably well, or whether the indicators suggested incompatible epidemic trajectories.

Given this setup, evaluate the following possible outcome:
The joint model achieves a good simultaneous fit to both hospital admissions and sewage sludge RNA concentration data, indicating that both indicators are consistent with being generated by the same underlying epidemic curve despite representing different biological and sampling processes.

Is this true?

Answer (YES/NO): YES